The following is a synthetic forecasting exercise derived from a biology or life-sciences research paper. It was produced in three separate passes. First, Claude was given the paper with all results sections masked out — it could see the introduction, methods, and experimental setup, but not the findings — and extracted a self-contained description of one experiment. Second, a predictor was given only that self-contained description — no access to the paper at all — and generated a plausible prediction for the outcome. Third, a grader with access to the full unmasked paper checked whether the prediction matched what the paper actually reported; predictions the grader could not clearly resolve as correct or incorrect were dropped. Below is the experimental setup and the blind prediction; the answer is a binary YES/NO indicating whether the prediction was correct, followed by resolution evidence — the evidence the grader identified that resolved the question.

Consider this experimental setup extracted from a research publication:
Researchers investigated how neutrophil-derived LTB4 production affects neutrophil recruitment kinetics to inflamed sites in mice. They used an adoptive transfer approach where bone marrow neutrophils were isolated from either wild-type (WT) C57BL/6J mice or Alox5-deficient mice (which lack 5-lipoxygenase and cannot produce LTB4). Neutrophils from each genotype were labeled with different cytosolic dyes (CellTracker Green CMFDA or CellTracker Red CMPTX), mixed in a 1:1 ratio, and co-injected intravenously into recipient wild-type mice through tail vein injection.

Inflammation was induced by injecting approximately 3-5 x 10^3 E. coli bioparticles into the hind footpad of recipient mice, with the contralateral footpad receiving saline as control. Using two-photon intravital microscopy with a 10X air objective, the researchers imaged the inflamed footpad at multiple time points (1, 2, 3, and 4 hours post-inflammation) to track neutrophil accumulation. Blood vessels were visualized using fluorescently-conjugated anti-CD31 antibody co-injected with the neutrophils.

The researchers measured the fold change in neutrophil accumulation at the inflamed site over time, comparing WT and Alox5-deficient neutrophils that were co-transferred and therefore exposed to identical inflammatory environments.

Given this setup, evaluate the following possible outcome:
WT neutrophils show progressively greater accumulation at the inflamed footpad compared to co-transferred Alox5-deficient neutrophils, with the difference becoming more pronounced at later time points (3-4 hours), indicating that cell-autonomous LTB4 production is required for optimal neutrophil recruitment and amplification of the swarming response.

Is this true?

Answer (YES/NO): NO